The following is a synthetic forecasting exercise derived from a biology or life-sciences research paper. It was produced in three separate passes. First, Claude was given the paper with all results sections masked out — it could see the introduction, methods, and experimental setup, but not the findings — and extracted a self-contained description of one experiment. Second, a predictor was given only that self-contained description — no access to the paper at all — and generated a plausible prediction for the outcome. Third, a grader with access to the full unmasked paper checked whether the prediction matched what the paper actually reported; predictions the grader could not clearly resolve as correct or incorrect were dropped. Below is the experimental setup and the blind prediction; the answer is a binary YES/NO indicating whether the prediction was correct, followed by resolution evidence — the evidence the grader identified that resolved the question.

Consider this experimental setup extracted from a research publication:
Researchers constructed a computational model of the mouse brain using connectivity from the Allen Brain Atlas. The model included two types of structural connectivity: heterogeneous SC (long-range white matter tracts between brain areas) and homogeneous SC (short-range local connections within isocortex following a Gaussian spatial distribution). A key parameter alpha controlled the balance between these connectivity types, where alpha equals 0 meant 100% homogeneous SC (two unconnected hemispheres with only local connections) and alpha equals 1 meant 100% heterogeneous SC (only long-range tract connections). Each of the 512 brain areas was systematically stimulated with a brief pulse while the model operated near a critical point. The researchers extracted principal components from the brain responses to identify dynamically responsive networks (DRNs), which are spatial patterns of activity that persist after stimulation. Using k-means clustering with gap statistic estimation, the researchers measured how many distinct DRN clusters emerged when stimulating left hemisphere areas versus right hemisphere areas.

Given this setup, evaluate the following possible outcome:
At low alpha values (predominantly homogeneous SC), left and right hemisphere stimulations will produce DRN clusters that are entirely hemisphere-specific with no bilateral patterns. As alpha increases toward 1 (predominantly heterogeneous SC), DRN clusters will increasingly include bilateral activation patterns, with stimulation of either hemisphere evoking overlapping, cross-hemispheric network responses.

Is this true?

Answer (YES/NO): NO